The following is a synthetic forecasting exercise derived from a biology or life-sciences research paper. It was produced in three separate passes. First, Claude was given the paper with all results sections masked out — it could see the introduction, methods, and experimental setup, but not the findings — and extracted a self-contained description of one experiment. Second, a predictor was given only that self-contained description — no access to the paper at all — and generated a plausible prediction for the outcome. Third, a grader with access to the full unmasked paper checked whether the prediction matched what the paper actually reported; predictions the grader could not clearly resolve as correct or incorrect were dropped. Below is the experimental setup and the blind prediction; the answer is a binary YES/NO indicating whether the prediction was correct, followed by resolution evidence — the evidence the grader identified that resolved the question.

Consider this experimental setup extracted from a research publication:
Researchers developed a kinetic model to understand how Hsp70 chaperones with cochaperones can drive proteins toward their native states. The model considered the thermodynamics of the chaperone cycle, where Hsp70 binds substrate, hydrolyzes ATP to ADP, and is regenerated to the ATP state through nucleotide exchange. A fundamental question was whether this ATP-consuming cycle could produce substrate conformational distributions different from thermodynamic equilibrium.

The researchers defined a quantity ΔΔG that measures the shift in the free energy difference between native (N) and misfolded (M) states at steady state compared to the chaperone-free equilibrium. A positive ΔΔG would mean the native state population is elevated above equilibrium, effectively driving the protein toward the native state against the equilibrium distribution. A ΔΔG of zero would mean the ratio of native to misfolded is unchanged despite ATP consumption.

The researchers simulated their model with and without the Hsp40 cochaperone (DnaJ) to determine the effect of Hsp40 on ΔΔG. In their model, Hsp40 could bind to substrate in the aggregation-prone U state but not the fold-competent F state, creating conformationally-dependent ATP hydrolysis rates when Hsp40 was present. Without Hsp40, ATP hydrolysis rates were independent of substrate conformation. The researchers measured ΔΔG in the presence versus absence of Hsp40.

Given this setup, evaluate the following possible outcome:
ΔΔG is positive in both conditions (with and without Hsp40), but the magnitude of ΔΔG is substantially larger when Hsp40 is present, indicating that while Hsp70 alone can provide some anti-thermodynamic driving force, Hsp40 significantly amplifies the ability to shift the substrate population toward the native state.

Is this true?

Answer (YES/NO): NO